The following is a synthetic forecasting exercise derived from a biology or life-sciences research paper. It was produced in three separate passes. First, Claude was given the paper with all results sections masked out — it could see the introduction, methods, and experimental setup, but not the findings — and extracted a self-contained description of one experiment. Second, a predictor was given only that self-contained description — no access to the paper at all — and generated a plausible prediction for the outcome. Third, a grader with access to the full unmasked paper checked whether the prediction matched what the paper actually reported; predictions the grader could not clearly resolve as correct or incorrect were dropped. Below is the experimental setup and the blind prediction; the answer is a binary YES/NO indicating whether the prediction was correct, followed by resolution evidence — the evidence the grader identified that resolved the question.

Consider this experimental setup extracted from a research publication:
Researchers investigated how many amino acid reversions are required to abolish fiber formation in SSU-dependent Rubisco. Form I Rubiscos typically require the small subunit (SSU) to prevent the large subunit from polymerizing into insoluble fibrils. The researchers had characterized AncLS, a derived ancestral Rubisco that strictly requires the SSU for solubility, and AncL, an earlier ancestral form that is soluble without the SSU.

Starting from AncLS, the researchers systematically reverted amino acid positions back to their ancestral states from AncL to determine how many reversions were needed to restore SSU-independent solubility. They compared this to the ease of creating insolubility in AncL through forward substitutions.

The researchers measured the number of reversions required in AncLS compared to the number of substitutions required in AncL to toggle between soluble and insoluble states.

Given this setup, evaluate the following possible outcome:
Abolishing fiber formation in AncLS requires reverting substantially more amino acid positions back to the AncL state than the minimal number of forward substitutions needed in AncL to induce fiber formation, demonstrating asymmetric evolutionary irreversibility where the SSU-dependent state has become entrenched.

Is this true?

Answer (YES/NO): YES